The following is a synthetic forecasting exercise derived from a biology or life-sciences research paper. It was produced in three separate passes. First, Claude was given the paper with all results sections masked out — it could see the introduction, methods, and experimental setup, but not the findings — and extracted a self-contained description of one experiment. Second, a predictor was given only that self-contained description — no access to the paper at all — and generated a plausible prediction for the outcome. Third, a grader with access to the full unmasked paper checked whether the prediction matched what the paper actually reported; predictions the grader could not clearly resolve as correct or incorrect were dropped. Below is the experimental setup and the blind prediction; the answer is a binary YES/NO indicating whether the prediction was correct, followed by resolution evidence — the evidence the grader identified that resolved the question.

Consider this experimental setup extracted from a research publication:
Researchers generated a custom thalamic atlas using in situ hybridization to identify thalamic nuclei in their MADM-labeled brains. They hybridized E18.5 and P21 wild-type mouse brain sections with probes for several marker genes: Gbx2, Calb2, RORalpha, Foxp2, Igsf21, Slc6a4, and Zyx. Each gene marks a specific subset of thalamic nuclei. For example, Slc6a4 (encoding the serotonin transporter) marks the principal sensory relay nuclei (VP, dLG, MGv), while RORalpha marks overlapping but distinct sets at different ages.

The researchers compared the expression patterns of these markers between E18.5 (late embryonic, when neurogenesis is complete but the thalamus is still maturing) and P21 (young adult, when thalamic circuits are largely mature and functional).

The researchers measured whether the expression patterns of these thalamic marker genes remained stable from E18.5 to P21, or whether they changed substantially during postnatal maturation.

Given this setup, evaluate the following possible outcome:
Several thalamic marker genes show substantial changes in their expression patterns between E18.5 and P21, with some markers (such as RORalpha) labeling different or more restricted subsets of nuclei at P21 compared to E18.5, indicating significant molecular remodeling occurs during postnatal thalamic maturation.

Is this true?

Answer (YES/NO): NO